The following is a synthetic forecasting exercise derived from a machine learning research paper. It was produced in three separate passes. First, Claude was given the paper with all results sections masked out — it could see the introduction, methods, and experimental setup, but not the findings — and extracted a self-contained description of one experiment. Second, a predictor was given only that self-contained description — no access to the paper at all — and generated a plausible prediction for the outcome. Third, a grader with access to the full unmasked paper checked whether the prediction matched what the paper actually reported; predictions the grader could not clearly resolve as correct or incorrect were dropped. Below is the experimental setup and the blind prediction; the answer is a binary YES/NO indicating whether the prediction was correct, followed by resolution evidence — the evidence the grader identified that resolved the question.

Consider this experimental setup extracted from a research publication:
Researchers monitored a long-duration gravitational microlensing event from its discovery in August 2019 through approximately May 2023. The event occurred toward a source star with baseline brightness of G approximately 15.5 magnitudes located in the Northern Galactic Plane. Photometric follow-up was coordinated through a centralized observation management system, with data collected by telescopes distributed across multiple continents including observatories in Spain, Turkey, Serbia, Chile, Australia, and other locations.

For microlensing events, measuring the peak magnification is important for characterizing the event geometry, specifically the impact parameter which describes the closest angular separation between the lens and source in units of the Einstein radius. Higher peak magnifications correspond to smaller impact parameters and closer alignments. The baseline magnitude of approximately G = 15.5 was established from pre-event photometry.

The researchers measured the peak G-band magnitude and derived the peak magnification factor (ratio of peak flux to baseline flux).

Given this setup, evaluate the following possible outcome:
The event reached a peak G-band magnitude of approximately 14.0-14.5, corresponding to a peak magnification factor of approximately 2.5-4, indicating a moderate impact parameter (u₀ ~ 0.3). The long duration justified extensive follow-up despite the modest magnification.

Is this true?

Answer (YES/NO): NO